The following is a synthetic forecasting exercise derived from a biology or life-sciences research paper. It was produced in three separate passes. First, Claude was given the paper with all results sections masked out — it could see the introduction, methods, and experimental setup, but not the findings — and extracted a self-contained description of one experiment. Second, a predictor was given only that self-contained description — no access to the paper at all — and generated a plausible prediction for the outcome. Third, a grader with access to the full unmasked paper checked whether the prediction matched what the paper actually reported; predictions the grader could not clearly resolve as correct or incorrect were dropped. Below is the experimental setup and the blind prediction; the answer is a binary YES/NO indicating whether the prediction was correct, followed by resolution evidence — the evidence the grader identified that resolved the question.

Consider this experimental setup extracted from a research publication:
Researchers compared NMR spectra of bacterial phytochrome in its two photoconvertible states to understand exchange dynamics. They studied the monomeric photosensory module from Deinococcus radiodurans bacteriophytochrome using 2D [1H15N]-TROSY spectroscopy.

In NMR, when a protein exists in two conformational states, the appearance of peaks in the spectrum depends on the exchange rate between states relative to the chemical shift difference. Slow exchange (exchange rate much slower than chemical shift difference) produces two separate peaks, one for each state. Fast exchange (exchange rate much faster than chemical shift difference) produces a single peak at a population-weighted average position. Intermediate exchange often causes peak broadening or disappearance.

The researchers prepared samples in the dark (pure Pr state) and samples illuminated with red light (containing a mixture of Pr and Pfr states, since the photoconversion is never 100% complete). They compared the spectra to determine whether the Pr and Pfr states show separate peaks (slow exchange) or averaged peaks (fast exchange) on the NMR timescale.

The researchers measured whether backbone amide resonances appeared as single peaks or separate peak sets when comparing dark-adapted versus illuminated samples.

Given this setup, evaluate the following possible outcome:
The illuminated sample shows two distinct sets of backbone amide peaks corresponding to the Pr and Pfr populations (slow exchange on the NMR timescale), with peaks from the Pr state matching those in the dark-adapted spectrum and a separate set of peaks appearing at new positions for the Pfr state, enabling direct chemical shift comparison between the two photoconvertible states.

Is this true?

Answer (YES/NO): YES